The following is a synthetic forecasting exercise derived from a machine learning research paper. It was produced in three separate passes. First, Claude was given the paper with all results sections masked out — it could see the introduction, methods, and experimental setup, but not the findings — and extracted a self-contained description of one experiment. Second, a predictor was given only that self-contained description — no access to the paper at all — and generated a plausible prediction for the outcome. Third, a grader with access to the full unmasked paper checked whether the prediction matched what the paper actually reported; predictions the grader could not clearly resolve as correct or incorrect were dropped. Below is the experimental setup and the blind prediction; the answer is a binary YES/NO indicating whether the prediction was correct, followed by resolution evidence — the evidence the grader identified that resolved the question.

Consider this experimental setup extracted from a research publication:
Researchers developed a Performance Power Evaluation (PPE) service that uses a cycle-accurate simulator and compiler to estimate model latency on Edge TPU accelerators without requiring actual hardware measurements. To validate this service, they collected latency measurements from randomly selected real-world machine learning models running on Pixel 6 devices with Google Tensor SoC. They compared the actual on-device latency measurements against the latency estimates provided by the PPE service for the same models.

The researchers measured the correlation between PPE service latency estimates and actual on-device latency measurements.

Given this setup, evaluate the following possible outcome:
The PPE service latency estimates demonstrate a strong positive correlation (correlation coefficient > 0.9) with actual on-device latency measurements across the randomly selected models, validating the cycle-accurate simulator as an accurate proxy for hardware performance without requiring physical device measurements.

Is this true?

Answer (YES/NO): YES